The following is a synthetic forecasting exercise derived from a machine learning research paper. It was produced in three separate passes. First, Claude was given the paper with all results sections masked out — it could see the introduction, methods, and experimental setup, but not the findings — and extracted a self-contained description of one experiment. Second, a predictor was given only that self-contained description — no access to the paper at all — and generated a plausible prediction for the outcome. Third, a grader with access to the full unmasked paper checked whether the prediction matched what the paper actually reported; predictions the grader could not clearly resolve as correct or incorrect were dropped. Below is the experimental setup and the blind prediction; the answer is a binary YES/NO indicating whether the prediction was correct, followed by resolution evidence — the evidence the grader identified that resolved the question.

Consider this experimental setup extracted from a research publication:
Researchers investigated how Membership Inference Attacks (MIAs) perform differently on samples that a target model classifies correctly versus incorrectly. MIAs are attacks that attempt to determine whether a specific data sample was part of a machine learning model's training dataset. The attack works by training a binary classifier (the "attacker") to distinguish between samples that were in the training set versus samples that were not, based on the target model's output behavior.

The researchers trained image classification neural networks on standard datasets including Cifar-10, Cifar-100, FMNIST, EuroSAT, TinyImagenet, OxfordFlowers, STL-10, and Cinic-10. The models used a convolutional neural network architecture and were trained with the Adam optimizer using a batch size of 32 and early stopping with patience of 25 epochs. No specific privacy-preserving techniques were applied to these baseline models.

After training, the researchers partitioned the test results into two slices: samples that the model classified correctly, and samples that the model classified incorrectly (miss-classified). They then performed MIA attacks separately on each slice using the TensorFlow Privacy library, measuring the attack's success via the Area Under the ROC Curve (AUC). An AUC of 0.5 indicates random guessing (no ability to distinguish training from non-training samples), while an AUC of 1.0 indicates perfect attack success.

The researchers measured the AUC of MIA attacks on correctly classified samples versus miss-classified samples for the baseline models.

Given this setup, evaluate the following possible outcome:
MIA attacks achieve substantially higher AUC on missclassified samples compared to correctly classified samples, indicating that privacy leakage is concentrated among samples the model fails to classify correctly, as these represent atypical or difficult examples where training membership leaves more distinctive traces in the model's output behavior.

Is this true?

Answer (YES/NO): YES